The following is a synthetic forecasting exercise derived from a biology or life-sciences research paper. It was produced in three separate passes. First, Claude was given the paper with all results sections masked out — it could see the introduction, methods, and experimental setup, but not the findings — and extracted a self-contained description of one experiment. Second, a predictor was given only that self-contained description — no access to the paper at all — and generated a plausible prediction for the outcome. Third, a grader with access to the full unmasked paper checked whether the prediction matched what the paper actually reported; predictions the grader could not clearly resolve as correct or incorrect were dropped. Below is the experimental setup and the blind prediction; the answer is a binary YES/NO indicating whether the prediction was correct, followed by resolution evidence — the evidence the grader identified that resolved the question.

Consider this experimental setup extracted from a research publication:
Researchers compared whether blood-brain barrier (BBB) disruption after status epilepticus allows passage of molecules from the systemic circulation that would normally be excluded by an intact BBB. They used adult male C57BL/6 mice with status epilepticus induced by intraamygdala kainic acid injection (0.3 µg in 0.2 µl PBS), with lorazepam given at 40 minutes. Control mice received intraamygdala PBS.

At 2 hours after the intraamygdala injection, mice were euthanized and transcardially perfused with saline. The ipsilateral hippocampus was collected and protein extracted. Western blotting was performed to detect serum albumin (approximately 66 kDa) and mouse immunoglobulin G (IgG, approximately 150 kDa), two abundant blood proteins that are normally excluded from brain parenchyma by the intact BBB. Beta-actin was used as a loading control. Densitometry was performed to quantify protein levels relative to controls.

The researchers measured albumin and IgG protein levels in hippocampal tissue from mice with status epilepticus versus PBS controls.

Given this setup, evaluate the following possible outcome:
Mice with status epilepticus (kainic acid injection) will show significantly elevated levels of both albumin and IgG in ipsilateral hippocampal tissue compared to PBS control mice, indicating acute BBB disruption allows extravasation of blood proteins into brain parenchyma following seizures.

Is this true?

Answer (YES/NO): YES